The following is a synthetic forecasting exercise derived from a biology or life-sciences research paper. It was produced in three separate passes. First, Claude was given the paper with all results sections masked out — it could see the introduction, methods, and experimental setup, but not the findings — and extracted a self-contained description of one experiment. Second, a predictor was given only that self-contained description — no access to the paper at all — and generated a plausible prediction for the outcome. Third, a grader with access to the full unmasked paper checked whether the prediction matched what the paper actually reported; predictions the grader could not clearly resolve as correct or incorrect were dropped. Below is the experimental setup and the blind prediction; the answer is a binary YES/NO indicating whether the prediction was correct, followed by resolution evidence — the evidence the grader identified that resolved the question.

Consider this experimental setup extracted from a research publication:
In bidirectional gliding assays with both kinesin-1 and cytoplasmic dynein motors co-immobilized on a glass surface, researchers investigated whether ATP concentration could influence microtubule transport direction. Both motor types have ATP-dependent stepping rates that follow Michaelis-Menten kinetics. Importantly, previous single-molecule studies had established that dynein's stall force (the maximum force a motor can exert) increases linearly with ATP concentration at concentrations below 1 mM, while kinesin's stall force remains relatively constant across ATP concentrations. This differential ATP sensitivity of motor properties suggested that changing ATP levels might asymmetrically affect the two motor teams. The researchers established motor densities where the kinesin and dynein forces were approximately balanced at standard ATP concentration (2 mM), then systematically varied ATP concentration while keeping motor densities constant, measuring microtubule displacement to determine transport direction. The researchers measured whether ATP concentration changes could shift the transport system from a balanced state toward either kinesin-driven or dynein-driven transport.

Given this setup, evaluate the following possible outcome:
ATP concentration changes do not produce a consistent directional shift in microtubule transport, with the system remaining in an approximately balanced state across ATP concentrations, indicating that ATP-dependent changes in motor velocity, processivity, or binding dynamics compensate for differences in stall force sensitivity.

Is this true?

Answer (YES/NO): YES